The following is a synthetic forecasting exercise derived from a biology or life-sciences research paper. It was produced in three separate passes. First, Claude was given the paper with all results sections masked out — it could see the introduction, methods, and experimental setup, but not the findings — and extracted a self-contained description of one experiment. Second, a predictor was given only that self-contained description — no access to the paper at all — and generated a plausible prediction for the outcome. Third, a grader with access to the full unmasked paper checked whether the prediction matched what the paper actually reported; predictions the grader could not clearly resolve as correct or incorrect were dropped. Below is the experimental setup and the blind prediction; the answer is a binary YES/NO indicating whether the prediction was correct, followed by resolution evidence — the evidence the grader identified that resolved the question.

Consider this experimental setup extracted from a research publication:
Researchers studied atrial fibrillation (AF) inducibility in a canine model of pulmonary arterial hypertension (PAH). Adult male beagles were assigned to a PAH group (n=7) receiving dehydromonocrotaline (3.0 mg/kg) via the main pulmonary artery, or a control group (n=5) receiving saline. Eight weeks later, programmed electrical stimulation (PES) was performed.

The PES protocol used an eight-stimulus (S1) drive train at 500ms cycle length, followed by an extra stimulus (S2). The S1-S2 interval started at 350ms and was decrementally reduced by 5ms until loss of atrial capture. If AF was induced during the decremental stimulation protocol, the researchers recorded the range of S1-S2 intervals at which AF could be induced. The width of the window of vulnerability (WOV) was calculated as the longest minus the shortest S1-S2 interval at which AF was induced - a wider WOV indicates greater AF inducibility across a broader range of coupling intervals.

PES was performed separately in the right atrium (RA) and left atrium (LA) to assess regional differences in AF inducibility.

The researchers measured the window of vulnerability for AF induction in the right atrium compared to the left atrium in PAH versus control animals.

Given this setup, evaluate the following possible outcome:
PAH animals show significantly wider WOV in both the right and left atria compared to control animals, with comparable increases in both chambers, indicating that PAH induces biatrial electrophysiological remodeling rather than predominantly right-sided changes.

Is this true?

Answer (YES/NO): NO